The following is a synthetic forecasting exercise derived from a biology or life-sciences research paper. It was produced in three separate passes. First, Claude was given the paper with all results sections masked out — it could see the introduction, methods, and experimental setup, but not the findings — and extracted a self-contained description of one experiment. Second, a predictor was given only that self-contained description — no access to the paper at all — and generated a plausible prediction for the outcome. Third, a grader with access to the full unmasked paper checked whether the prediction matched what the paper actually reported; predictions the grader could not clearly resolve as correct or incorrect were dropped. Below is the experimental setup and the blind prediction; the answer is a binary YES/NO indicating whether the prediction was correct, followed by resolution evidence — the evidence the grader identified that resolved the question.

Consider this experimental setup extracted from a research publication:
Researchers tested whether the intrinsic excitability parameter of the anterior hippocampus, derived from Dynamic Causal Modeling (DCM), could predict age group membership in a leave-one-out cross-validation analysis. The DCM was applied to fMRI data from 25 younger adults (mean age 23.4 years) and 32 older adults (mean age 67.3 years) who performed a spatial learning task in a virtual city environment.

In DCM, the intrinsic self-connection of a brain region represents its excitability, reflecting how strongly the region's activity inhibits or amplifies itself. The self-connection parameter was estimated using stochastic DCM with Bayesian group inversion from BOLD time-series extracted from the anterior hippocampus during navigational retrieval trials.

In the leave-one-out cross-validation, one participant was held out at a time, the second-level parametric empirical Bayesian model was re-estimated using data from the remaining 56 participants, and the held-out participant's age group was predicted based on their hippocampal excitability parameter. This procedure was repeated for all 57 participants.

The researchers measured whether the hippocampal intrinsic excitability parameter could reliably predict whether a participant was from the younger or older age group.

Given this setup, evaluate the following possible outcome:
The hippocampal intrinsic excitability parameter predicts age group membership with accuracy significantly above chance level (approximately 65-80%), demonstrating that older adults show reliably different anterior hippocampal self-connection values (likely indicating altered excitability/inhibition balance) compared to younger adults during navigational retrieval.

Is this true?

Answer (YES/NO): NO